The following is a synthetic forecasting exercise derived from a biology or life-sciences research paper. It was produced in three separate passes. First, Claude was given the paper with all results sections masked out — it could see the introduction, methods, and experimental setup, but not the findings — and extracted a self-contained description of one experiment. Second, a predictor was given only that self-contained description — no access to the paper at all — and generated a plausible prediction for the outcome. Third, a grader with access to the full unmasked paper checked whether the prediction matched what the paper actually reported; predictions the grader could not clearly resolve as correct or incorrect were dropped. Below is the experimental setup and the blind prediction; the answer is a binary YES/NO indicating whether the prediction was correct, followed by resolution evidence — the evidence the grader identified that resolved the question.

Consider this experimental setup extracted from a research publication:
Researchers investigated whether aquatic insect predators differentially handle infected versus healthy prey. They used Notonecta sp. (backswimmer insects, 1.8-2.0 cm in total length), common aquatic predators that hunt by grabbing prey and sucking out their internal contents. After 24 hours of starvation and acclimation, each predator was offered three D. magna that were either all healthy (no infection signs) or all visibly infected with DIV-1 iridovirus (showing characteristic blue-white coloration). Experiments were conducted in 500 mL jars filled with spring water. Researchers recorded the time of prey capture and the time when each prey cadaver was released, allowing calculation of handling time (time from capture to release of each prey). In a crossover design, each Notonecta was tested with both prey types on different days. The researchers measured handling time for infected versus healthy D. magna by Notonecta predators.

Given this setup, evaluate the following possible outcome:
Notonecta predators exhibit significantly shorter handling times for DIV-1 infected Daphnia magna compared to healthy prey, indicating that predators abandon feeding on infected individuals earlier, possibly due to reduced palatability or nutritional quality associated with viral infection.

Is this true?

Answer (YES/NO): NO